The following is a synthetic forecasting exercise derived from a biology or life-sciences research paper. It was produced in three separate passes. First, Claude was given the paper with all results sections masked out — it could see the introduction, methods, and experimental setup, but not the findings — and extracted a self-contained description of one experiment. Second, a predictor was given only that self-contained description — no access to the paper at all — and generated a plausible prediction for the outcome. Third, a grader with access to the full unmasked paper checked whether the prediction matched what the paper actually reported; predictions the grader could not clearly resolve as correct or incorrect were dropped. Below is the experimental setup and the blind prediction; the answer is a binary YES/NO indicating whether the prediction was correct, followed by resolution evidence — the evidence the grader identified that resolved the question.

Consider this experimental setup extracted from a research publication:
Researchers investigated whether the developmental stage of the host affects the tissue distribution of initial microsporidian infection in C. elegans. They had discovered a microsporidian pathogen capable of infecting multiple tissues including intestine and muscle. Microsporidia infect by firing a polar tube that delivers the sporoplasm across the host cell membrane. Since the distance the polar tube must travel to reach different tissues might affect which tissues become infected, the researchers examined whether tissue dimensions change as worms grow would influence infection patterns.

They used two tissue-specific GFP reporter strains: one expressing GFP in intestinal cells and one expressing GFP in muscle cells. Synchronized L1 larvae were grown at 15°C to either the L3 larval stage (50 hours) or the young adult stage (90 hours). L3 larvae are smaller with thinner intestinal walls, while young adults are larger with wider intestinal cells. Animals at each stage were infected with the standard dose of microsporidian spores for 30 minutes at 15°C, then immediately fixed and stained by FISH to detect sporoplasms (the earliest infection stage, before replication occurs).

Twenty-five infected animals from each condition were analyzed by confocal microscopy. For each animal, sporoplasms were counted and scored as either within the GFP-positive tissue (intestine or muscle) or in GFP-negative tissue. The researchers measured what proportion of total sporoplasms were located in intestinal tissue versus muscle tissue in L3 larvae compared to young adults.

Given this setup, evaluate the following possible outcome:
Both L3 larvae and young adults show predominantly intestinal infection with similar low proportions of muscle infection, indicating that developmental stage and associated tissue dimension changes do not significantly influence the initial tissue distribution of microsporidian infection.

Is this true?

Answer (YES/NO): NO